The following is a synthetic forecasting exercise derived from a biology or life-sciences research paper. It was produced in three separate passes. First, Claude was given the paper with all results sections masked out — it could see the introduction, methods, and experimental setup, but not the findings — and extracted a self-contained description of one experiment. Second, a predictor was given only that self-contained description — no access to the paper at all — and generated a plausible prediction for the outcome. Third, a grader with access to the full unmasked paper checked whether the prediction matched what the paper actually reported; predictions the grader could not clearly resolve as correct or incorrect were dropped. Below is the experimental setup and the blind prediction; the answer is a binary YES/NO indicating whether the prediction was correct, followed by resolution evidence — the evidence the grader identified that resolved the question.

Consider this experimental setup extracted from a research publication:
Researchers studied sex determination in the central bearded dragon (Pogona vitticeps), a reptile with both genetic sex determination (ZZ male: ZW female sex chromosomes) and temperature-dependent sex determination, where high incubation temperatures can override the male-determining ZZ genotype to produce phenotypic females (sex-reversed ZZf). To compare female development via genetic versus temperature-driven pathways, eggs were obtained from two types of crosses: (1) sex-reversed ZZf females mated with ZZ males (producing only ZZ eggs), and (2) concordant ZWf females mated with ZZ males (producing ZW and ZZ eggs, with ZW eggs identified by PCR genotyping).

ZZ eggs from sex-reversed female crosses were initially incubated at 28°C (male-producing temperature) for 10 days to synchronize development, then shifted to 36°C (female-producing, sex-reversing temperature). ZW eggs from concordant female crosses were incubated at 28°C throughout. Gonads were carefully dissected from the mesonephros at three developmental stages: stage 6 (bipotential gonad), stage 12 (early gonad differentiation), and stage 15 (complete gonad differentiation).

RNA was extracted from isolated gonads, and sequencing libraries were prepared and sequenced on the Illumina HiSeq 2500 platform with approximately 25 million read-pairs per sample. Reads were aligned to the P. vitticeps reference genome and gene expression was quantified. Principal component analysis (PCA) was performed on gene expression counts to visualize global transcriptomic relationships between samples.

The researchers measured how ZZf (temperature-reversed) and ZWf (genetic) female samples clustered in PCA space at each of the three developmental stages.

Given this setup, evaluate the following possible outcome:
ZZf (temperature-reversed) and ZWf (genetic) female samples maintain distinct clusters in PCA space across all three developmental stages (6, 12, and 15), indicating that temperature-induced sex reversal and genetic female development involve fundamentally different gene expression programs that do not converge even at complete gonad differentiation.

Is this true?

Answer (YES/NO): NO